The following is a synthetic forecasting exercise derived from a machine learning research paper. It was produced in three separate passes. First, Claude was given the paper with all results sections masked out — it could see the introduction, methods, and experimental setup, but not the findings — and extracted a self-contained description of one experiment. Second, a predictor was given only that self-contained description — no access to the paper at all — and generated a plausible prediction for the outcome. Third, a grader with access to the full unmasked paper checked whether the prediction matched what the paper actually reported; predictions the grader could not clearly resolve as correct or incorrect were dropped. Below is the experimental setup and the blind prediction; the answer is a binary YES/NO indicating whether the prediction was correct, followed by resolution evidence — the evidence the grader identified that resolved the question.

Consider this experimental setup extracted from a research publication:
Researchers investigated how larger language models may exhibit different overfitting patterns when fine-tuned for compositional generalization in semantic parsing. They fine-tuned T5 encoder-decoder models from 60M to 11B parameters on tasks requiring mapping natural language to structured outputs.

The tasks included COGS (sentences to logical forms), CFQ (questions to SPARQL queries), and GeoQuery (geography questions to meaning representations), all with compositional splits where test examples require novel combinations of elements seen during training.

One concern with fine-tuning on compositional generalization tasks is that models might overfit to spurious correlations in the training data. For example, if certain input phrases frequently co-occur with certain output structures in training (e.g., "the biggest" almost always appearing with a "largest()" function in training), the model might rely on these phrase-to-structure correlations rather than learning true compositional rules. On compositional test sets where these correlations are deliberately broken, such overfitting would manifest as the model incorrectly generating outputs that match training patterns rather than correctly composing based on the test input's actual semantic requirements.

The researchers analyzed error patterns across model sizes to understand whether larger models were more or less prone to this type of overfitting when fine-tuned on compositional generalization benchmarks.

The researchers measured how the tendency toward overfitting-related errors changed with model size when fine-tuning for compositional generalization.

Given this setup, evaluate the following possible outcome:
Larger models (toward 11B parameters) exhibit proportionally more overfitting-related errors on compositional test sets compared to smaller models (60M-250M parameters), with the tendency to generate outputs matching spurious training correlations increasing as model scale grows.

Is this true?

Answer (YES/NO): YES